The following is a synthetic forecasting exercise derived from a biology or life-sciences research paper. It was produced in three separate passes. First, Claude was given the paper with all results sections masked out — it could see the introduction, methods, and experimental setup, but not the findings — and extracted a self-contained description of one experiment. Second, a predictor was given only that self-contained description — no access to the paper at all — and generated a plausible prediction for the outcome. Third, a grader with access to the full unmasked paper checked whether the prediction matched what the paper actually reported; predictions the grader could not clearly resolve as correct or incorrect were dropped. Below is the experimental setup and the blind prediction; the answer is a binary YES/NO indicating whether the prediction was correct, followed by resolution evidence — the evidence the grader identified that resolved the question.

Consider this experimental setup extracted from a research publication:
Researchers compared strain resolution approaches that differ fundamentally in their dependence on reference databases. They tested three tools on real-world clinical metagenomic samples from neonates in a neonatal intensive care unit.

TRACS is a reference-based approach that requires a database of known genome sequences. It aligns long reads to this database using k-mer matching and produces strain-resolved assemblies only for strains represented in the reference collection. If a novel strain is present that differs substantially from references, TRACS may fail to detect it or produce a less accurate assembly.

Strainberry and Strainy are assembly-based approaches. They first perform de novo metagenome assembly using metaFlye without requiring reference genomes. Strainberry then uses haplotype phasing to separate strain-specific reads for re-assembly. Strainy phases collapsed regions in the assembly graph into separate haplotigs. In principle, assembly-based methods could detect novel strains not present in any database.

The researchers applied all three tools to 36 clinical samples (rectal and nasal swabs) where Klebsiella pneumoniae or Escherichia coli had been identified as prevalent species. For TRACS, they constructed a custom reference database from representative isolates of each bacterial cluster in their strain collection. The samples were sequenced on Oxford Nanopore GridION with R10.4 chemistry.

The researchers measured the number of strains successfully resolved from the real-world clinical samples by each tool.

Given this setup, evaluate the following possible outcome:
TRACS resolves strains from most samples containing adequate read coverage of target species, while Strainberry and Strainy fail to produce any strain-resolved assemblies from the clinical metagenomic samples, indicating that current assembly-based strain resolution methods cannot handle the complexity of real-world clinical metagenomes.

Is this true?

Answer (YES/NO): NO